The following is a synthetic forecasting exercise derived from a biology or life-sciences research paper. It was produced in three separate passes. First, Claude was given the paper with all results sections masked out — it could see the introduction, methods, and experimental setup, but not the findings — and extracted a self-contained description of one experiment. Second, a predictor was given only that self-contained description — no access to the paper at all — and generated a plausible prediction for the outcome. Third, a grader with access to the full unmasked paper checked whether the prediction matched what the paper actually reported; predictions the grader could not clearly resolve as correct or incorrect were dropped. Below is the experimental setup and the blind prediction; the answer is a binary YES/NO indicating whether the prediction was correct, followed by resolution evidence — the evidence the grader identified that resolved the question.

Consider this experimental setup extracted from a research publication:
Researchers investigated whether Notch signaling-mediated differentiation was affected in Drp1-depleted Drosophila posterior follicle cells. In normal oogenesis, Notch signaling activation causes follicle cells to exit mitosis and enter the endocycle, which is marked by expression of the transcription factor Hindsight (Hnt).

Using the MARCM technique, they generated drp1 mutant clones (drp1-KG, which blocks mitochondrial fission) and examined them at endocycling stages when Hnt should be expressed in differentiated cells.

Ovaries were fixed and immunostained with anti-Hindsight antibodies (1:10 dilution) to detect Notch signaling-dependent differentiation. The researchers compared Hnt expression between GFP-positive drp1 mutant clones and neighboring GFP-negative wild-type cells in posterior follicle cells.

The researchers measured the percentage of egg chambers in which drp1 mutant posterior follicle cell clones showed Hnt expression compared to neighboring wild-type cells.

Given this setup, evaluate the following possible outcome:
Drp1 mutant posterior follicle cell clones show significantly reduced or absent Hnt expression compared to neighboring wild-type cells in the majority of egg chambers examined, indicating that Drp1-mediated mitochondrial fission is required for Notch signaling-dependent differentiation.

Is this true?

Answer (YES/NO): YES